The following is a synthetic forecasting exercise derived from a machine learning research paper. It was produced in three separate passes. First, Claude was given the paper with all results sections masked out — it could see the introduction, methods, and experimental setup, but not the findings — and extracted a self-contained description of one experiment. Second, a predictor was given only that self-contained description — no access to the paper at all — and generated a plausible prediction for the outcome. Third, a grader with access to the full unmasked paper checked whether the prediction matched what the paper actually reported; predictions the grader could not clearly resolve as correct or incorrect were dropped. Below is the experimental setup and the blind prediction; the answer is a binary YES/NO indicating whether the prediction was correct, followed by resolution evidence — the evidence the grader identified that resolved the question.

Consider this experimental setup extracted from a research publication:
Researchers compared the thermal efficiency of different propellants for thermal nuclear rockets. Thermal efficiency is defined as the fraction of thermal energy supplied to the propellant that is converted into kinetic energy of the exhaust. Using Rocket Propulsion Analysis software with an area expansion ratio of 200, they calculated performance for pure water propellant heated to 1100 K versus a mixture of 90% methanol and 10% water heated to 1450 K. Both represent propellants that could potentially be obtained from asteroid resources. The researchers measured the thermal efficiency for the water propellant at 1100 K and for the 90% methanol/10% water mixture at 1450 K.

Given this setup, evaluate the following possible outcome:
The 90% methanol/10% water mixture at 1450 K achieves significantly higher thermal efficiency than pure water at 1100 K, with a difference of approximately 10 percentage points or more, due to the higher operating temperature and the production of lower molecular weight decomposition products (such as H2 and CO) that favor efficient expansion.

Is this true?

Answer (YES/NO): YES